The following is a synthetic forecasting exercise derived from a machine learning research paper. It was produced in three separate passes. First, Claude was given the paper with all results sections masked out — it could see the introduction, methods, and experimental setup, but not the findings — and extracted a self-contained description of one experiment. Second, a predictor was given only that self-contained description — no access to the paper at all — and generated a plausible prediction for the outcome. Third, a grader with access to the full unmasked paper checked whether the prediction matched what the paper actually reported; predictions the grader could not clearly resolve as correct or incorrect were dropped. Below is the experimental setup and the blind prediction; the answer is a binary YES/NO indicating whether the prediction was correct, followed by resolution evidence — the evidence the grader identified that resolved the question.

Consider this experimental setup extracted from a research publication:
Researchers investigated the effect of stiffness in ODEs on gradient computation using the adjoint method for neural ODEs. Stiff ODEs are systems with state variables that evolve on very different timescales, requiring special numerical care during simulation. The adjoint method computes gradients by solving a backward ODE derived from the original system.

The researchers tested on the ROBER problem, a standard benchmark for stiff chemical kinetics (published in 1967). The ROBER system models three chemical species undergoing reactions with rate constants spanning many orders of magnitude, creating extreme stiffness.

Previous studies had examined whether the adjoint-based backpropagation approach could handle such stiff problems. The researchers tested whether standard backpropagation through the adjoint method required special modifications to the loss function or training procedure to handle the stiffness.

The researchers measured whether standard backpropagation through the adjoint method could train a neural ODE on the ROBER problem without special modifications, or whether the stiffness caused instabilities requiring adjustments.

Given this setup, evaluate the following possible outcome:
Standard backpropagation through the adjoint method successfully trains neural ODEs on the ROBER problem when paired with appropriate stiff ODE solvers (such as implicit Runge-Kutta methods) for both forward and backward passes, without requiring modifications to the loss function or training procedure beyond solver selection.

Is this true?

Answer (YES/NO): NO